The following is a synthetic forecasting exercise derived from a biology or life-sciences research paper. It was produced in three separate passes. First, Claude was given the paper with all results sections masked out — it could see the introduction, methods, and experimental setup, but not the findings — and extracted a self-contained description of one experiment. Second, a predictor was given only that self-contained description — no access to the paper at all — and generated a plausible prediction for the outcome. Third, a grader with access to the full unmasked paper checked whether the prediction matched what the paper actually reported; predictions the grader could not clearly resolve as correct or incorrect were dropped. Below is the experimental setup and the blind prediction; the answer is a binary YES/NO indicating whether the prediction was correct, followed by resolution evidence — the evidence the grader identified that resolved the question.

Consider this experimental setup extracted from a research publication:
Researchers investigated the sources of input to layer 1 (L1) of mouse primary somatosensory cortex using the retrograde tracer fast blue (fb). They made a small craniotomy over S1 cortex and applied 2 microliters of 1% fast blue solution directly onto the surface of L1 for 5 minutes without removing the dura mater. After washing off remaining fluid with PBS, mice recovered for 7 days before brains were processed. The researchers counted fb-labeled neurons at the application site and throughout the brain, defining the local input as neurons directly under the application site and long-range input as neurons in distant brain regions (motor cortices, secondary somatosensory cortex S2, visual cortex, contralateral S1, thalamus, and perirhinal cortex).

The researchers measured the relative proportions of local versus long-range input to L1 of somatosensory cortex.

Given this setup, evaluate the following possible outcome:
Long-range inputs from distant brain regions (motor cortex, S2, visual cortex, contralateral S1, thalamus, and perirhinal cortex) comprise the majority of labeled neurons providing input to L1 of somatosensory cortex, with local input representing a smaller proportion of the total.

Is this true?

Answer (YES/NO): NO